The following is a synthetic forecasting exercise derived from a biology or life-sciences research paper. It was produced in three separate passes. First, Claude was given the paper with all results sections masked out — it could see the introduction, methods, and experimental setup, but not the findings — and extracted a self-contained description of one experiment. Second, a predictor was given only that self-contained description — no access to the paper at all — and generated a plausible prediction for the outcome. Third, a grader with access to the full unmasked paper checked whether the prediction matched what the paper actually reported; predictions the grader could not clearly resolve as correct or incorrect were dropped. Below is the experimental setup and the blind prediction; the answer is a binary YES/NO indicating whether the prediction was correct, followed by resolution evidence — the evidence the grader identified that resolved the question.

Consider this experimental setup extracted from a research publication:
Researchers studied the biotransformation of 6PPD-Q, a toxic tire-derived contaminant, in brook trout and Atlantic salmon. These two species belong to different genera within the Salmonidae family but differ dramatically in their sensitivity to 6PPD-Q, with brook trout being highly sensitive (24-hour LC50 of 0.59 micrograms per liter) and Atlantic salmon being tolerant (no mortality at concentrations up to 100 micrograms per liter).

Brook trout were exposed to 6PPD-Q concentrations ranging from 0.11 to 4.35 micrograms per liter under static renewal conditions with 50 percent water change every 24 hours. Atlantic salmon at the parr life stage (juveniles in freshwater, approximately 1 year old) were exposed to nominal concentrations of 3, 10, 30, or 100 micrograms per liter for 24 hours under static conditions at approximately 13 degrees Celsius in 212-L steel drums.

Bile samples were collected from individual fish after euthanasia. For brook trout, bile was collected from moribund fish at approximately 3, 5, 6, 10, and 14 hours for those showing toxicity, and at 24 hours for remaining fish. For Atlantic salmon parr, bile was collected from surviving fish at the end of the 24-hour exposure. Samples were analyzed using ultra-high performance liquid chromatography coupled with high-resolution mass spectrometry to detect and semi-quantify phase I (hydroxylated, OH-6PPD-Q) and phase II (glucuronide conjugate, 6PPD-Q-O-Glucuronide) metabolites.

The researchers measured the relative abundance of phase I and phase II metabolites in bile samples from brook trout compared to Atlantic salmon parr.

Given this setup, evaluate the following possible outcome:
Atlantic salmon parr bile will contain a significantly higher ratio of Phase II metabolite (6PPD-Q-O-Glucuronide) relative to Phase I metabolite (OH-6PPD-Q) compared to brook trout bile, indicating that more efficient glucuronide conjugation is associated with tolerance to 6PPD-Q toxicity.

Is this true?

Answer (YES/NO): NO